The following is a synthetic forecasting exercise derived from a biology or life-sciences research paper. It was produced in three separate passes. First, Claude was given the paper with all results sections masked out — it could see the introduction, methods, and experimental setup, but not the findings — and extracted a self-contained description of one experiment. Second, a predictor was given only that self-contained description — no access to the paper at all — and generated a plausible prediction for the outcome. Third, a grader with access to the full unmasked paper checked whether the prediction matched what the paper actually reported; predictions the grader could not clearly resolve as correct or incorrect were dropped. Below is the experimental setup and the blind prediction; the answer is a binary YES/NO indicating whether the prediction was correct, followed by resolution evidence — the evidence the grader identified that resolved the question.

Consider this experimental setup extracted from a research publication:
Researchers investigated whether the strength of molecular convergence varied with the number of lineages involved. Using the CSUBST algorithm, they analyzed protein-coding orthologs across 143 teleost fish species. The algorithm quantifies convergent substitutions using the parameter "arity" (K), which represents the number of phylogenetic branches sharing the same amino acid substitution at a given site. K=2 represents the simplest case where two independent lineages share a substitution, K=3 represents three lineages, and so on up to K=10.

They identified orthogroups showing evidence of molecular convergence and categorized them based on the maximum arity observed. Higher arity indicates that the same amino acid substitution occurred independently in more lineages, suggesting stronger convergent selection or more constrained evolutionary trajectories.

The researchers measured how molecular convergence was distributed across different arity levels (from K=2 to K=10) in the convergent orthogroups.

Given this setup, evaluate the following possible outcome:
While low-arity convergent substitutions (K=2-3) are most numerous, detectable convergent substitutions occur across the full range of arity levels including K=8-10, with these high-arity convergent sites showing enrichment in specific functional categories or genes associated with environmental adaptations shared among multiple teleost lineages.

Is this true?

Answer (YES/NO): NO